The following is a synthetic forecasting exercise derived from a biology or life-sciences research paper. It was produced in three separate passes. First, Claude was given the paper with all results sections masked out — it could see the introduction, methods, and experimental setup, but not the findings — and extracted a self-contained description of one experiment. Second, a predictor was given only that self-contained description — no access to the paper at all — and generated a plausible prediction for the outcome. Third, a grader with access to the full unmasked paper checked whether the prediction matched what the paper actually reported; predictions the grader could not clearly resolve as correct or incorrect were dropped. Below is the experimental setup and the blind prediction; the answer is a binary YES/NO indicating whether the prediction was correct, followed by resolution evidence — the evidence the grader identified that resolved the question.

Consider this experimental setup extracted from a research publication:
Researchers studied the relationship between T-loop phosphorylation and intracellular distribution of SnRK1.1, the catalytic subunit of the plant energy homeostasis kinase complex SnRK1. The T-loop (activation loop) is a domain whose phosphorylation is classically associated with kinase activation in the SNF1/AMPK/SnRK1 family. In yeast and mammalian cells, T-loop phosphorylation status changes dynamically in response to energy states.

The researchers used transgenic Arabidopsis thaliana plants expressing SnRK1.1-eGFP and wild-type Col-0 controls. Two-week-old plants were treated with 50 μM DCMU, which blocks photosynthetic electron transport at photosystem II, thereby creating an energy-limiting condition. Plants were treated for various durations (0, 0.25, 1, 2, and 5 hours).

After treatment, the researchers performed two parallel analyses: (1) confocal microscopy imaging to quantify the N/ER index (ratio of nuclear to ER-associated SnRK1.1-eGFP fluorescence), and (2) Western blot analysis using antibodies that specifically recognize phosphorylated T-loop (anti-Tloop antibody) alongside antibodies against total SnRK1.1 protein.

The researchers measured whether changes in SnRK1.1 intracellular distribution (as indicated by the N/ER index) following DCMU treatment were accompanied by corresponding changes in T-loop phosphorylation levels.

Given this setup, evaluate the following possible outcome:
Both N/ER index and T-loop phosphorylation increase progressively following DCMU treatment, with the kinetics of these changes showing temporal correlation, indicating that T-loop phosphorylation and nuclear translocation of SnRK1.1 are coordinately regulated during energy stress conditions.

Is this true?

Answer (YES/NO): NO